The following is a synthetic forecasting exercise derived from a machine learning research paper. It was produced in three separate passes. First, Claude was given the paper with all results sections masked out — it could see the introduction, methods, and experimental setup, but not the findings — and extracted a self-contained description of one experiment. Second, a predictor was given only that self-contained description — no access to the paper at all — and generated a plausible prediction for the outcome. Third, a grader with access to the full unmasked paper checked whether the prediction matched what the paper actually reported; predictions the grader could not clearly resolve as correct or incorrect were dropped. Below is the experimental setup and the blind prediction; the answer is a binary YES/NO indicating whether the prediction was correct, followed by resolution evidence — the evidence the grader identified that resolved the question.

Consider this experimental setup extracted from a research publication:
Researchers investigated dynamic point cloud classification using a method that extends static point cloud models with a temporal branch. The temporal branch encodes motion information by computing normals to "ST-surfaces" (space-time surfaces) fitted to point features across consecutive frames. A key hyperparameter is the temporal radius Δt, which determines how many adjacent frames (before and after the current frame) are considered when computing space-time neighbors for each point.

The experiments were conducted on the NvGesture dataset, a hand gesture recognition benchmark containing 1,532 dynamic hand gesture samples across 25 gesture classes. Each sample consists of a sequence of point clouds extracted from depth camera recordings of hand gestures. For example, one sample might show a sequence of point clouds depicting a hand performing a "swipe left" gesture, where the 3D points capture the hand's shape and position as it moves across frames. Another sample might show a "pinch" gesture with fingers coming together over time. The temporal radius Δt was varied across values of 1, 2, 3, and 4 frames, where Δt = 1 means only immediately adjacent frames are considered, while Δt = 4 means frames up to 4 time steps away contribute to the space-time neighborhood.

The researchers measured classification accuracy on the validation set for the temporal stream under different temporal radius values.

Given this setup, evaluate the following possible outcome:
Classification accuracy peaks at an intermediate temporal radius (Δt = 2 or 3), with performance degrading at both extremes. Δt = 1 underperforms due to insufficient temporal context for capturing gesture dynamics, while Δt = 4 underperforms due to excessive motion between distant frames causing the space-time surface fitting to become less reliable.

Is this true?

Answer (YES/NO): NO